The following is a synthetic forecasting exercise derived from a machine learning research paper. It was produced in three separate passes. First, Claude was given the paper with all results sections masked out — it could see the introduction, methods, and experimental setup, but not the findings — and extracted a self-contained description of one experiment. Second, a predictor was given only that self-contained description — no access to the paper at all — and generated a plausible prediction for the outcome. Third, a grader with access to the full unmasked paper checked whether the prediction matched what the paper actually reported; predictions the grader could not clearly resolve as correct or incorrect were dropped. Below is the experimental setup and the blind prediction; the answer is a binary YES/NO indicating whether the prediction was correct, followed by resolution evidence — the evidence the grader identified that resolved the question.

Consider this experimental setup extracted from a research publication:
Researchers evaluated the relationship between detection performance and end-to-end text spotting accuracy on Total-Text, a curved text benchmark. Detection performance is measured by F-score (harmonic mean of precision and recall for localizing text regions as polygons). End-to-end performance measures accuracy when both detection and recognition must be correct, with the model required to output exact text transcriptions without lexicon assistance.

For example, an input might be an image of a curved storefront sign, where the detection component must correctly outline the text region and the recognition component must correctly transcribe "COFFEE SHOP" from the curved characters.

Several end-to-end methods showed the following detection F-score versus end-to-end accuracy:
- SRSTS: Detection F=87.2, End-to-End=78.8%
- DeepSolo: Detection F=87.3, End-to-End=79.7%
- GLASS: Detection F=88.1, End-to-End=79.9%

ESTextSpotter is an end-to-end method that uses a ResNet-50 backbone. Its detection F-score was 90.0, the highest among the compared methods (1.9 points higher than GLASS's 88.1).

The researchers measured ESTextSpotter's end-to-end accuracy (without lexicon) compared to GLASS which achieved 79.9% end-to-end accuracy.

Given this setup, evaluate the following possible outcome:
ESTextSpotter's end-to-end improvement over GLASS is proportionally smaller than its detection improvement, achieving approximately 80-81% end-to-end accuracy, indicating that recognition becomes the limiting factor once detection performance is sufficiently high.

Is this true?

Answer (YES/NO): YES